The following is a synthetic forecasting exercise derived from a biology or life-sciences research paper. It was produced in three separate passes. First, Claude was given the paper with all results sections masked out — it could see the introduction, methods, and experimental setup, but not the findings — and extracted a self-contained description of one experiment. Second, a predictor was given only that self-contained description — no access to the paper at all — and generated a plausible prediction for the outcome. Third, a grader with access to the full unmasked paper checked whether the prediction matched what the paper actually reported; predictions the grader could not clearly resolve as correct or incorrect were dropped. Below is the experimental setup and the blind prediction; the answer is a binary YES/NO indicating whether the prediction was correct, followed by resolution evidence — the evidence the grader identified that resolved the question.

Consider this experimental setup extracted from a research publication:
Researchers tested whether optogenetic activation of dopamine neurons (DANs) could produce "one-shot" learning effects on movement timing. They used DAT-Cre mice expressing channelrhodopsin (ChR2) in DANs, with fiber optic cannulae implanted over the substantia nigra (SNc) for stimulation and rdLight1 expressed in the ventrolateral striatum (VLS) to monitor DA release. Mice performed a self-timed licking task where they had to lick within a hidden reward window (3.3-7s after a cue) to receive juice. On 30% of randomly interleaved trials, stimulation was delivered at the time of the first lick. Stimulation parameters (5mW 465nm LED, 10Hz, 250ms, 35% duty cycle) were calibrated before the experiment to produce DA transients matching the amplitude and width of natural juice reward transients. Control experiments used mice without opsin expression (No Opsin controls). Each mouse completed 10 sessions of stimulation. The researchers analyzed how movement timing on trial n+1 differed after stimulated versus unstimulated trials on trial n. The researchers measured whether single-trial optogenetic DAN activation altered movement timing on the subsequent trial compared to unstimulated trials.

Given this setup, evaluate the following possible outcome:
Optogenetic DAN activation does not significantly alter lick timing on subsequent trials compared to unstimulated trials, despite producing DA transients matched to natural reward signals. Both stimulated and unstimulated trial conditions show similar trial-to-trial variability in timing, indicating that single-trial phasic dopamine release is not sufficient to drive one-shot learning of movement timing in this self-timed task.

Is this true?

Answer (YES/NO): NO